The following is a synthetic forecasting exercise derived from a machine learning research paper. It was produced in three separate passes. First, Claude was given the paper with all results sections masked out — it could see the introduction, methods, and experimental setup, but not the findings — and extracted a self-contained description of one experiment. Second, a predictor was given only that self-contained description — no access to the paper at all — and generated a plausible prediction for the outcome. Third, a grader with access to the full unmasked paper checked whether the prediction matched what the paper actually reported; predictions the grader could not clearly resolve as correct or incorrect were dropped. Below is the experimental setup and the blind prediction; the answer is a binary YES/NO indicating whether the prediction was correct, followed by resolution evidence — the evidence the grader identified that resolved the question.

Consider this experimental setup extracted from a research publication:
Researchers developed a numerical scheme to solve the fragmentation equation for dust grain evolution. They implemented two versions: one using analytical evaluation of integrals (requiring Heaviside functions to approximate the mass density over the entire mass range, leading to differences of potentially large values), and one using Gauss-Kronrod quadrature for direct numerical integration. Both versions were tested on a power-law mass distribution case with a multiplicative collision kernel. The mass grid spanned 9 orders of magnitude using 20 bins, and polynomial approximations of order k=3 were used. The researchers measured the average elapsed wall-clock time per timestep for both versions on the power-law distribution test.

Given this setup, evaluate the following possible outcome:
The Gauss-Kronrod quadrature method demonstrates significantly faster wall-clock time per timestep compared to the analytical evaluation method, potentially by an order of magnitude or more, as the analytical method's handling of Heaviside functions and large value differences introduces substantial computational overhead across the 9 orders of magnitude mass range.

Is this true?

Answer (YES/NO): YES